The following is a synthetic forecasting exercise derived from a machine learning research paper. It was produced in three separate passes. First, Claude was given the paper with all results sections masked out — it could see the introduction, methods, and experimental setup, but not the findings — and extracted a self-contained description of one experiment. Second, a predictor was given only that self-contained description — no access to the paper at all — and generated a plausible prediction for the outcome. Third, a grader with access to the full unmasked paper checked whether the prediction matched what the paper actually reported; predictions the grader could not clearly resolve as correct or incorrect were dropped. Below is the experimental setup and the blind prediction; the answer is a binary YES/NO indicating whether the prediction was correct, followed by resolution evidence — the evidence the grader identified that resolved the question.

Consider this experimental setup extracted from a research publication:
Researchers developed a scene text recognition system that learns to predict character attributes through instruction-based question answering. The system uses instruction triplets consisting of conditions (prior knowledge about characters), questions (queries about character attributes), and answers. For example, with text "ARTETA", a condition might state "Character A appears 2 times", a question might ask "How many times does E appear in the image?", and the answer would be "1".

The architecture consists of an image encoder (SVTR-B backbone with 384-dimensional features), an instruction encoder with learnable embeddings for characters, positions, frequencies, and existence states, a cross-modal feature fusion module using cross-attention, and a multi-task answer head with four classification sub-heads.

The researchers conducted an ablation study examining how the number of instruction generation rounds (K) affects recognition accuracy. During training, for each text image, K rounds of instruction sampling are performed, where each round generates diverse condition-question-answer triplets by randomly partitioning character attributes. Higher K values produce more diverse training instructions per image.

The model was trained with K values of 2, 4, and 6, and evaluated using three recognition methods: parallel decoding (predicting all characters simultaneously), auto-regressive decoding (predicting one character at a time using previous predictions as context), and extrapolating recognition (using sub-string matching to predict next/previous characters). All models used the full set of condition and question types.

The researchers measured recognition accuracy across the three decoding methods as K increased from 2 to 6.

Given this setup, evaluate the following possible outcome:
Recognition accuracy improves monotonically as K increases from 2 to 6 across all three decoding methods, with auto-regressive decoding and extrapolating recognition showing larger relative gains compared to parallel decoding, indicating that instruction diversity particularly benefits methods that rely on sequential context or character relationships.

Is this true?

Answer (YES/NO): NO